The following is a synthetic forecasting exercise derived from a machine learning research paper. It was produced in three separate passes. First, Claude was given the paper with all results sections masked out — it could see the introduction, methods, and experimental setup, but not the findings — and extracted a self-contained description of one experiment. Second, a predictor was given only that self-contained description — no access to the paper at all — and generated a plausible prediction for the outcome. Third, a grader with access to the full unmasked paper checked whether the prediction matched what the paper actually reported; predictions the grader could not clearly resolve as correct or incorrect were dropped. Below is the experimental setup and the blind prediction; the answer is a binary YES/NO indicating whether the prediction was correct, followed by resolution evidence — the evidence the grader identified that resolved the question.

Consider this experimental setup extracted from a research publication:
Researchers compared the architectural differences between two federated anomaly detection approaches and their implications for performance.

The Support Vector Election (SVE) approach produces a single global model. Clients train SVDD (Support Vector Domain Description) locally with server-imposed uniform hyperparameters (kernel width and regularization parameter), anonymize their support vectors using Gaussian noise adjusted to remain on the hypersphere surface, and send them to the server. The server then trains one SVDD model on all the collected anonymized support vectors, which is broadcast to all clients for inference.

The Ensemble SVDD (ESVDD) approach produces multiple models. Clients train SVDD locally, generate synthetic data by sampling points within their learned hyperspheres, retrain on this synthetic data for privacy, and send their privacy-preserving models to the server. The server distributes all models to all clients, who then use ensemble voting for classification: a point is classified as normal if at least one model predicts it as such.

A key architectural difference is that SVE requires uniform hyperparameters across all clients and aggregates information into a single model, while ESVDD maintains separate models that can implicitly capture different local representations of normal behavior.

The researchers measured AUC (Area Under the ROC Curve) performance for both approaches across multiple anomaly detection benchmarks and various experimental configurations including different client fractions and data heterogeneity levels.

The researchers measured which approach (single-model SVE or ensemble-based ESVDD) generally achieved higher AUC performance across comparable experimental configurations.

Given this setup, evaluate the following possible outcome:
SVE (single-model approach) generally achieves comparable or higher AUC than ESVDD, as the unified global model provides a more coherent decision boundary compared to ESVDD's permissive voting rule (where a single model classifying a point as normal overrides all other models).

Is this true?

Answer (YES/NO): NO